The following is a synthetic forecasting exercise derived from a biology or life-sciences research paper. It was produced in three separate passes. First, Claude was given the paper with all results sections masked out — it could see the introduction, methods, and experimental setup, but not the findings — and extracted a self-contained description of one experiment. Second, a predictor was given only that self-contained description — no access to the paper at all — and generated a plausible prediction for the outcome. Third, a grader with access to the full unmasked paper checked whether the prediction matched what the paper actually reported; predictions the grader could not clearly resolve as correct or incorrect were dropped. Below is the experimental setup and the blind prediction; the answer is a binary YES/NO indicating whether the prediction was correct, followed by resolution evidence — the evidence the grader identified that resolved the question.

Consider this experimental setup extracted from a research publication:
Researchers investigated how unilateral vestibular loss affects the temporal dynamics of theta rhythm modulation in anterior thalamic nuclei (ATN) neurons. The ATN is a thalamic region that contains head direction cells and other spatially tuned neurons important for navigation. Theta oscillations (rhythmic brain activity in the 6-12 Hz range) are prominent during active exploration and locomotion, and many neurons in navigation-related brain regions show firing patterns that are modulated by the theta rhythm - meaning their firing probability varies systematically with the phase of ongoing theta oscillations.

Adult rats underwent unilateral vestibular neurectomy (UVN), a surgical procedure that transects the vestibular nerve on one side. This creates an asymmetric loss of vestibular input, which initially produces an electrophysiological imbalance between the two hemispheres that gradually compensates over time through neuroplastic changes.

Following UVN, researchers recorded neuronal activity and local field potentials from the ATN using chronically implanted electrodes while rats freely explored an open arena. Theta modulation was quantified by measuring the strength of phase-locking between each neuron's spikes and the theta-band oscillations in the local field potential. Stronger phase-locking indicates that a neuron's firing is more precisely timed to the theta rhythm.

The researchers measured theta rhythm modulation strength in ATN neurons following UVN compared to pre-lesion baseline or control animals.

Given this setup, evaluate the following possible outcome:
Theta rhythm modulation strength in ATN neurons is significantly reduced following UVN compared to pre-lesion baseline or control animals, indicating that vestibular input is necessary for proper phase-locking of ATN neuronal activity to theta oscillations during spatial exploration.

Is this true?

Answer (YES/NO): YES